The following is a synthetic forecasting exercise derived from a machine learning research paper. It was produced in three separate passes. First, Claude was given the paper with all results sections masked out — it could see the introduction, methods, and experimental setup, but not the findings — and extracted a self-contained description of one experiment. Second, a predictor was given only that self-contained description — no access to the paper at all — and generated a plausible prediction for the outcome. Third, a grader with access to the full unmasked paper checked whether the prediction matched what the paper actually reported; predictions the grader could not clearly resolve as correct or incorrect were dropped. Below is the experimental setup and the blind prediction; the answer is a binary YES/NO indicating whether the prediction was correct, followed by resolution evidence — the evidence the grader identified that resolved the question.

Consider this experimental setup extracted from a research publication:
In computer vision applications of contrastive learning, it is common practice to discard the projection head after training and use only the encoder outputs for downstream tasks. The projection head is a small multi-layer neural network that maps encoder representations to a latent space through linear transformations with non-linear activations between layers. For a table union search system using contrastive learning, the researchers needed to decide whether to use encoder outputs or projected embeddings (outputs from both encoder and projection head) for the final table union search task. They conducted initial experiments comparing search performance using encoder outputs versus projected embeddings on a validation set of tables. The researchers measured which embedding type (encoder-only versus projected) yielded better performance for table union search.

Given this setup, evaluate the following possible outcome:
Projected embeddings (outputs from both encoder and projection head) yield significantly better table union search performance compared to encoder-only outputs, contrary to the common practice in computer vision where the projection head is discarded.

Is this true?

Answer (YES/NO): YES